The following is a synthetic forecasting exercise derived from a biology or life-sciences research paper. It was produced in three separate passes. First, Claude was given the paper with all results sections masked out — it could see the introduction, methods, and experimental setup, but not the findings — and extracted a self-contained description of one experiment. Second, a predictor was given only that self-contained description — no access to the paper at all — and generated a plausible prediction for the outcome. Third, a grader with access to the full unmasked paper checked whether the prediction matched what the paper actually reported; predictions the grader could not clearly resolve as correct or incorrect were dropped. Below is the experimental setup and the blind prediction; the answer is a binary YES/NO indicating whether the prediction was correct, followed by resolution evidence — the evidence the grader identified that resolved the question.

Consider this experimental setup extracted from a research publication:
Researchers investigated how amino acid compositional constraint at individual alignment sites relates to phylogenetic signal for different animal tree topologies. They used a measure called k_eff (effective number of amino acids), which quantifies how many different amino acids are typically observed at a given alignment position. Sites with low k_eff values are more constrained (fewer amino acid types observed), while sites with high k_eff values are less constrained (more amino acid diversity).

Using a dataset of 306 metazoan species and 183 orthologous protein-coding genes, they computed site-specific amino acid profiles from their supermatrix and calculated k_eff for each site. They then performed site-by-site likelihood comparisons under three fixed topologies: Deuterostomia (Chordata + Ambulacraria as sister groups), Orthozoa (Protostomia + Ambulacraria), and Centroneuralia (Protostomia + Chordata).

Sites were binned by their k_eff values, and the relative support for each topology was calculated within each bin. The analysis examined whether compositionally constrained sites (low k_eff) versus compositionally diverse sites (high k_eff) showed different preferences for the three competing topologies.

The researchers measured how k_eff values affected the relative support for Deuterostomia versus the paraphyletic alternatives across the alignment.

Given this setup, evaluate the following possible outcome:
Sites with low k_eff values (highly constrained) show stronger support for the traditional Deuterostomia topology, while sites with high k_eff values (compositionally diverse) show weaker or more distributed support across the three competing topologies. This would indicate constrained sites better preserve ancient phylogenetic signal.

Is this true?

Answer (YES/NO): NO